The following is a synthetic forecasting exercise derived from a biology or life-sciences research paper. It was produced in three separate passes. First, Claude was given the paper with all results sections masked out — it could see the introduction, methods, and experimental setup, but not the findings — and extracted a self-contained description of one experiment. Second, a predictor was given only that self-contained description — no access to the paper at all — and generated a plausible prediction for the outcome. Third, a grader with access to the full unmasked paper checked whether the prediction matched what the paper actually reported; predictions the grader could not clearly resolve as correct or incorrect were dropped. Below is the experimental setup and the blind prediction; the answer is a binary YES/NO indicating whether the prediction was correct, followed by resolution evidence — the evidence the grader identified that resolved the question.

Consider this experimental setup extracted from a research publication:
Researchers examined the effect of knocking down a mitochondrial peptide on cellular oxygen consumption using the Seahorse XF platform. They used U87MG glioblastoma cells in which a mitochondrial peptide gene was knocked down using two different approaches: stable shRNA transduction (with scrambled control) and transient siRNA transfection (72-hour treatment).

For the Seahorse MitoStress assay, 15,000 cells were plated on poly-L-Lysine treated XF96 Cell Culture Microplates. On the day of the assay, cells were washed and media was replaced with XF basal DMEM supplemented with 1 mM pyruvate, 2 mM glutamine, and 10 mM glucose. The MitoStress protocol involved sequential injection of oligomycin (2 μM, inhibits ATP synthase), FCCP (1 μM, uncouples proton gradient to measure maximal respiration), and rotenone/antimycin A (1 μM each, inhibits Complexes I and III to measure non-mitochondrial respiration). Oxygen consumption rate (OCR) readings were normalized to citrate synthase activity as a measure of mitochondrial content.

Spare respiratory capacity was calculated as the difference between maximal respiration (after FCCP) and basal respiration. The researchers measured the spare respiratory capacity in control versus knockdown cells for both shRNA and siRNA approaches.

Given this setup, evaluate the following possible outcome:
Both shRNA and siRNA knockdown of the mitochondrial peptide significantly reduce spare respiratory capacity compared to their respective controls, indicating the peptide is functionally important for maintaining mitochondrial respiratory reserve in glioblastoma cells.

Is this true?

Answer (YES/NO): YES